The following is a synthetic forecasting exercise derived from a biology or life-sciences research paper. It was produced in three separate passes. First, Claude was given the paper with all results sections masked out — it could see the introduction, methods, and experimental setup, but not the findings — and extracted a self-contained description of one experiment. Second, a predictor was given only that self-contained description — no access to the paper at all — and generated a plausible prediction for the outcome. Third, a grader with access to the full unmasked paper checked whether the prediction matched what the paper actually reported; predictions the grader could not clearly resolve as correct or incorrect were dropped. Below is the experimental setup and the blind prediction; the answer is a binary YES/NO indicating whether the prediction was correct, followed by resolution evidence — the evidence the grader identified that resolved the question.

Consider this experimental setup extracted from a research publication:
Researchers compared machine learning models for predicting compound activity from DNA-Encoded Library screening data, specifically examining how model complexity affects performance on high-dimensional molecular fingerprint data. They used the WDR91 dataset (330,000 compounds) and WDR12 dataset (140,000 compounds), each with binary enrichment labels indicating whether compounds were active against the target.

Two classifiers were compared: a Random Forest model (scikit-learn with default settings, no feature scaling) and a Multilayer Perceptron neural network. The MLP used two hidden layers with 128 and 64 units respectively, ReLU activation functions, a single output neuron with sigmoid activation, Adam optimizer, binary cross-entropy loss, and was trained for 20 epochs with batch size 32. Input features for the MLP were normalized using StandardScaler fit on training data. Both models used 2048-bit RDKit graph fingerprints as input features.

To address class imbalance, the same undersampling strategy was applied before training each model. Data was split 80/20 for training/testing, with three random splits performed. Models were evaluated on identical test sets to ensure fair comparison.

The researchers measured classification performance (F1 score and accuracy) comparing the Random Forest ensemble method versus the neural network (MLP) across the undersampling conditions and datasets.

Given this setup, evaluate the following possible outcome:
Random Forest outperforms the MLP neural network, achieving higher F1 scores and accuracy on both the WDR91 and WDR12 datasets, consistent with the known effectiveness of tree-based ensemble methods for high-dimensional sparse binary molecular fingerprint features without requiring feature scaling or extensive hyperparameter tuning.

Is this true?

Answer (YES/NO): NO